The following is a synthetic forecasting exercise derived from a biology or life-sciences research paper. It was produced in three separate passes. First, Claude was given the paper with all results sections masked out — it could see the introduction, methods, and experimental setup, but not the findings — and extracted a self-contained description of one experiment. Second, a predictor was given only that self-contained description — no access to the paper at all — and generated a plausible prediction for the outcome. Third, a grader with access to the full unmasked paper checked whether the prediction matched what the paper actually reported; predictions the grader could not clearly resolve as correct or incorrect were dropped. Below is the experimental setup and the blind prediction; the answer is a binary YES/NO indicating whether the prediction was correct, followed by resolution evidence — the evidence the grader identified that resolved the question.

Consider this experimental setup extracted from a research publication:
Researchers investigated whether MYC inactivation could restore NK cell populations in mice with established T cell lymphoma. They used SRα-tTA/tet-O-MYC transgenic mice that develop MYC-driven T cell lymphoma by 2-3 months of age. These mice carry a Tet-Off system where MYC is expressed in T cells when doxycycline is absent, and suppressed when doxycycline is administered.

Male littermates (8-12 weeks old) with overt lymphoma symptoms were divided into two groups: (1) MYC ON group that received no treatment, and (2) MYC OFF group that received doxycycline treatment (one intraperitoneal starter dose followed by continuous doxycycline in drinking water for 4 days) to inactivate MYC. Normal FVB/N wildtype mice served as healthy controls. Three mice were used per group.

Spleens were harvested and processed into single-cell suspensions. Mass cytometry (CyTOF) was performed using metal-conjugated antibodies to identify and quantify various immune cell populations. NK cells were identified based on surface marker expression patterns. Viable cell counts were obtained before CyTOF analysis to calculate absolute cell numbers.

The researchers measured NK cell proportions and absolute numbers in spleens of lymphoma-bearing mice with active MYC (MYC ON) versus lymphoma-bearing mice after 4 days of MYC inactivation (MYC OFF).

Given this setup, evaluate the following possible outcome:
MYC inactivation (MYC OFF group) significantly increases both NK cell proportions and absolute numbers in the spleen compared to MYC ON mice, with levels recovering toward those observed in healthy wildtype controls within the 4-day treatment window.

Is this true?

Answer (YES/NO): YES